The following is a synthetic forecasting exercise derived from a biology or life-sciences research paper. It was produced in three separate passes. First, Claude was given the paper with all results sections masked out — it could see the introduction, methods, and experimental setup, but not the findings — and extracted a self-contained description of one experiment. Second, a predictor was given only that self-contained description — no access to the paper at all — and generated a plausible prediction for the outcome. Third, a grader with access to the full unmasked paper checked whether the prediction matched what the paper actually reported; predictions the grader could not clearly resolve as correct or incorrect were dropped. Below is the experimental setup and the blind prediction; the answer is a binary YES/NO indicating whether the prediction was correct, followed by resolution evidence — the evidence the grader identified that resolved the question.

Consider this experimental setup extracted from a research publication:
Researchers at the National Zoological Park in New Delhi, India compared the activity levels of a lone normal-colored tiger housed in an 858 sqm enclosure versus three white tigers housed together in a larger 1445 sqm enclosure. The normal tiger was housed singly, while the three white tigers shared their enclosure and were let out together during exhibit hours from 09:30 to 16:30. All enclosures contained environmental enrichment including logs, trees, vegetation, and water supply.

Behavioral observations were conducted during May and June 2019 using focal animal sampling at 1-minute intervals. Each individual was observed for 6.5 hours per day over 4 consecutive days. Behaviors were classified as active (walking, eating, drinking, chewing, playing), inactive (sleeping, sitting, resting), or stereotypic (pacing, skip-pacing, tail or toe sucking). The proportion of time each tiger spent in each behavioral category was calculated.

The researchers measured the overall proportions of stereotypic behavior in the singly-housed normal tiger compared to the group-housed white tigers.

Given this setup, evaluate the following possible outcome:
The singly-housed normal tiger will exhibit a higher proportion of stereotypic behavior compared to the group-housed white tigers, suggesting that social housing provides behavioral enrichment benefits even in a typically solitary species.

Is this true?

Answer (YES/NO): NO